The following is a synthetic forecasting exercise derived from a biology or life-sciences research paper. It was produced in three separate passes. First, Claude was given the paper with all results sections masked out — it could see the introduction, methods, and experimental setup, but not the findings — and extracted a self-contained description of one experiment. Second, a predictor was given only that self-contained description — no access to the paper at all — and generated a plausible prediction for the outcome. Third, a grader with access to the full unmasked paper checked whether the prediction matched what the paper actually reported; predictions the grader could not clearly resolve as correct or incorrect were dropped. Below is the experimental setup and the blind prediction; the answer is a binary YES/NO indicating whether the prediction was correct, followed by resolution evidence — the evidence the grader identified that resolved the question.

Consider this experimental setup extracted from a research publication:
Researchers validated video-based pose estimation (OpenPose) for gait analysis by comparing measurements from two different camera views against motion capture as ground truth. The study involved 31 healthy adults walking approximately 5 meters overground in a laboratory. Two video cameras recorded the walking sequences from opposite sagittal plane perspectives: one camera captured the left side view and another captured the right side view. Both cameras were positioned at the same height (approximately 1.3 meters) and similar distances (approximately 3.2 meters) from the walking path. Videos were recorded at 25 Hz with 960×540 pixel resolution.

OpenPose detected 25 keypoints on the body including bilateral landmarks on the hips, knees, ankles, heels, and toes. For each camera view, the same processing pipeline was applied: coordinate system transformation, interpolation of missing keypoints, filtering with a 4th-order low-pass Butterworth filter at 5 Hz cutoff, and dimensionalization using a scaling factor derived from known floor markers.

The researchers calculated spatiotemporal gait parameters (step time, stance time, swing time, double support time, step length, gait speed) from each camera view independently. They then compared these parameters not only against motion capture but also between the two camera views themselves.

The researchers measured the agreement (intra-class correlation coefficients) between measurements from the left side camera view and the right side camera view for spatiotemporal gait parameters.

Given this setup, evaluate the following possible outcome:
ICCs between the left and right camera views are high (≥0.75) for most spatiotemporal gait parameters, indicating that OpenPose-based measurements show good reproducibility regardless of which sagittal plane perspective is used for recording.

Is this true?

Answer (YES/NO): YES